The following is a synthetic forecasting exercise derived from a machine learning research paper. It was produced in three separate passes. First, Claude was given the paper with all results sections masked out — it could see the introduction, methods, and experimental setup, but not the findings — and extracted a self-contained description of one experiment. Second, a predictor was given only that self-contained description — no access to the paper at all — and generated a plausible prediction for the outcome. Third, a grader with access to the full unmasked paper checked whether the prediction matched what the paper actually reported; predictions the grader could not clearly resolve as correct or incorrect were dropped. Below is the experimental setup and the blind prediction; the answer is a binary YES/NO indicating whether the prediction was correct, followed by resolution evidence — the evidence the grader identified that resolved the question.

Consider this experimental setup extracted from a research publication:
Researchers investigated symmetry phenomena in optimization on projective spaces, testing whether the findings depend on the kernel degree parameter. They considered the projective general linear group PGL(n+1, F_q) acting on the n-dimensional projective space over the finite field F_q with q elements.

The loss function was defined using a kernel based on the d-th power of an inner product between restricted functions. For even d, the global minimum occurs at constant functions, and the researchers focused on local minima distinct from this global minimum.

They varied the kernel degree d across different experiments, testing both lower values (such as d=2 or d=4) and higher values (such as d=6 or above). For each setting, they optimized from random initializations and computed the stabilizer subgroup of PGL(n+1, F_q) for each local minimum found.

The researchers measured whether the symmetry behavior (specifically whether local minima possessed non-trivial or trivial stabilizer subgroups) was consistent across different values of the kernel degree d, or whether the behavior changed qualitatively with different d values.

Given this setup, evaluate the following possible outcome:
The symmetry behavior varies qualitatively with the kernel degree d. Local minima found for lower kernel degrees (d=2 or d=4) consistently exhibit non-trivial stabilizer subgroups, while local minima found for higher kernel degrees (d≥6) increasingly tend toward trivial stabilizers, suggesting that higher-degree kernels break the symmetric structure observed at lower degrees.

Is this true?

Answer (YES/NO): NO